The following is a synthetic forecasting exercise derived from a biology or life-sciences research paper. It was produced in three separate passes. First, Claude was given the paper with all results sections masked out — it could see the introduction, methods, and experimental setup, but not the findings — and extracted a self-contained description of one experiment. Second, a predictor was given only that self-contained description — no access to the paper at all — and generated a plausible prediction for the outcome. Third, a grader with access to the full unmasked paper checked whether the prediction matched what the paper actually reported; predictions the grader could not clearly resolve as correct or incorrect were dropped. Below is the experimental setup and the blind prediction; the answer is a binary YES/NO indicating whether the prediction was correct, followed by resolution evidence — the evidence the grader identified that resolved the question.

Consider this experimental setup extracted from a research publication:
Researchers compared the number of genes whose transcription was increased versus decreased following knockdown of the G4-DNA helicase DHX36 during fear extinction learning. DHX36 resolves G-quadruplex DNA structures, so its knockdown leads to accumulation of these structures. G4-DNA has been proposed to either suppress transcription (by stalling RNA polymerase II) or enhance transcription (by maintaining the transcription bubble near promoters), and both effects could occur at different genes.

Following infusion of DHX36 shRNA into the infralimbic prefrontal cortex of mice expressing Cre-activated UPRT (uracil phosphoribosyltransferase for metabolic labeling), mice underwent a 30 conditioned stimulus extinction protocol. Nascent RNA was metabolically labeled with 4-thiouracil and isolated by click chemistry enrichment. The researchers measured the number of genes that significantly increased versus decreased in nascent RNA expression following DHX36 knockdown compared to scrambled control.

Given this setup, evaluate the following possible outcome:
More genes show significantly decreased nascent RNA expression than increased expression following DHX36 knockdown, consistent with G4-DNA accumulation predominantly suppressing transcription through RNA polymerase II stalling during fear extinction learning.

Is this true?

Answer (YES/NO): NO